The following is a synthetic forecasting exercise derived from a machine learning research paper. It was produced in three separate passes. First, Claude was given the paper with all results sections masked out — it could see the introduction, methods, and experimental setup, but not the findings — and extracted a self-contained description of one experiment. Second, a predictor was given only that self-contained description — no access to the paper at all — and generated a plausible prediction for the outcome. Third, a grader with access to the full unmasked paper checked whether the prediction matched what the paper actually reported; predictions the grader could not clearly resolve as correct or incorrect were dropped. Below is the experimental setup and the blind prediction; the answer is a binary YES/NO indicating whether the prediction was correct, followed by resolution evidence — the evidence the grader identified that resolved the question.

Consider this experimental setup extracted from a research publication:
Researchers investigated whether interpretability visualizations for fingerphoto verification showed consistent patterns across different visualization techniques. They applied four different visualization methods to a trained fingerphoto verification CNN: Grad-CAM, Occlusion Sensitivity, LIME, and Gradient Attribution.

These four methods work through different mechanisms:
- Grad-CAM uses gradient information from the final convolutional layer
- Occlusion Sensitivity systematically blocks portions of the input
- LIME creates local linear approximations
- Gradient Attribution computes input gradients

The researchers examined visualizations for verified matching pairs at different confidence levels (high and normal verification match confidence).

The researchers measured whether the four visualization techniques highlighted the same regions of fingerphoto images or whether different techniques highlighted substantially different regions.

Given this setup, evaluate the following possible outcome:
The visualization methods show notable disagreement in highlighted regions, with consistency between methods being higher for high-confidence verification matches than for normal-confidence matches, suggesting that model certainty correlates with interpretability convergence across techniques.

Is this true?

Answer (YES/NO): NO